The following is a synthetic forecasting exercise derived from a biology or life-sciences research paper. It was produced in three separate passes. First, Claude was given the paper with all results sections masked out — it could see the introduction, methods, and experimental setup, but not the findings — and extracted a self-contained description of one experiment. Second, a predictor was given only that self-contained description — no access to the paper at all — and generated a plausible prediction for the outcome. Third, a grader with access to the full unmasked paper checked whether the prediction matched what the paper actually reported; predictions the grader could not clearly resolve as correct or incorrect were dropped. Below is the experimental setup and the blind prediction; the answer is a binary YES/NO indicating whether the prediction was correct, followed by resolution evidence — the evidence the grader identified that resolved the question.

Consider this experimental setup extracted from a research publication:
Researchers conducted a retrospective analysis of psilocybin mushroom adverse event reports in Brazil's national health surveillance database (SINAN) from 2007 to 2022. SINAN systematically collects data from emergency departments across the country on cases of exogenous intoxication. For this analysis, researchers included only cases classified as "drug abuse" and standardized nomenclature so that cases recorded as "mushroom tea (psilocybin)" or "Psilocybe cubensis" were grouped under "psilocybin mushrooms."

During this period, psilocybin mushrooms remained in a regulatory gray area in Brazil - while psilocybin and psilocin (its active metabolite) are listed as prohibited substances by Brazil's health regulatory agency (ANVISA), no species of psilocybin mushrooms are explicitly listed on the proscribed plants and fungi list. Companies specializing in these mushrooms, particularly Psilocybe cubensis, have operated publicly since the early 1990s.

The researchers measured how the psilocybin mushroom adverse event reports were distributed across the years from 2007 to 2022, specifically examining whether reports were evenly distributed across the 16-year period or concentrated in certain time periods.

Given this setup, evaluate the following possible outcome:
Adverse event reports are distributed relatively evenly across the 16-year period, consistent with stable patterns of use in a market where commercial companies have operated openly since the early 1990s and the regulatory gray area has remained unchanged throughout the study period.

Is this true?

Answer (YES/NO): NO